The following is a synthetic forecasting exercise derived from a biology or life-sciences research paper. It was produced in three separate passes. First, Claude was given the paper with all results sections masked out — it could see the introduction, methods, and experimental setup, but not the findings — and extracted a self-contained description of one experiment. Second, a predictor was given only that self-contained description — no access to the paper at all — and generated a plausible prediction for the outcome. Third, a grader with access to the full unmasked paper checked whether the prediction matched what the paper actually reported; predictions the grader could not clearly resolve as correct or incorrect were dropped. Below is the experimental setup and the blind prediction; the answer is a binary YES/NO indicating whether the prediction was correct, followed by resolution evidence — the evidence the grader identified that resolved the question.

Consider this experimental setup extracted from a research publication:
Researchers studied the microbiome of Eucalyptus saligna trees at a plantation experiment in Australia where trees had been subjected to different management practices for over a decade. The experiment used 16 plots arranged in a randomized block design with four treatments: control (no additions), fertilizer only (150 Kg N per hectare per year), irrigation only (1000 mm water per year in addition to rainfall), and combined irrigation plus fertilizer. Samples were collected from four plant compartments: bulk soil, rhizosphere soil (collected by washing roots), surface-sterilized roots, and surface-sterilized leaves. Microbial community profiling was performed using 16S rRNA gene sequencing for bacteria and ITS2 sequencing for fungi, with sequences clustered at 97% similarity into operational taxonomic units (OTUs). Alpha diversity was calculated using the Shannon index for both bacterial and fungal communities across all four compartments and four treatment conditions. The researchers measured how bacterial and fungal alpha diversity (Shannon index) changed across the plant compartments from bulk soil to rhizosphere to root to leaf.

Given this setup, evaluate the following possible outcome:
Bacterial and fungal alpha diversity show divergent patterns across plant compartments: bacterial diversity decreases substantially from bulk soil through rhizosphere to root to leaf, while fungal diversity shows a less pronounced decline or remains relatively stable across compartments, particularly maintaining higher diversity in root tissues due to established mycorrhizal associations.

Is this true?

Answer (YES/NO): NO